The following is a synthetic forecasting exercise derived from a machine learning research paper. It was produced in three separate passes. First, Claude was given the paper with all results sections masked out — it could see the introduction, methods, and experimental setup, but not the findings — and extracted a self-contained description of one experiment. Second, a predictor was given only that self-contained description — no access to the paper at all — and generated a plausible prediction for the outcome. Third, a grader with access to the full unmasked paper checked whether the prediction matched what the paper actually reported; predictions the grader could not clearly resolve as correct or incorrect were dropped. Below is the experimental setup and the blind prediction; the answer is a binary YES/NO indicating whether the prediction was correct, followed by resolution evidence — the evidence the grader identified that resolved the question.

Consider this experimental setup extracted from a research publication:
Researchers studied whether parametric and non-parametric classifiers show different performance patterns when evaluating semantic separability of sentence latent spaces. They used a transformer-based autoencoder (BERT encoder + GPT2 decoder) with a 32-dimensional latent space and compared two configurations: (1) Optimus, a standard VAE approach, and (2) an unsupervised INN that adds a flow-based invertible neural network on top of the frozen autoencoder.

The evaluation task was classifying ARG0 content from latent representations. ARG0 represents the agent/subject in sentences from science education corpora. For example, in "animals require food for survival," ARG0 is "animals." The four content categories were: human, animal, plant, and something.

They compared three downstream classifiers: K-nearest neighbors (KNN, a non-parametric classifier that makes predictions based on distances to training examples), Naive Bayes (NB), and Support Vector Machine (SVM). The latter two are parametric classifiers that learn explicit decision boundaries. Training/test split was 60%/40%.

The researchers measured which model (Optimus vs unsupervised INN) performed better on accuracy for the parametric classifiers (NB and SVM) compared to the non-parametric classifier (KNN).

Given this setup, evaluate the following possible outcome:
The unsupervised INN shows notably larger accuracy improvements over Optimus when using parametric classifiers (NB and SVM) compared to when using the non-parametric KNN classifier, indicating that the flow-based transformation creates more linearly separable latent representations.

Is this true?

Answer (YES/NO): YES